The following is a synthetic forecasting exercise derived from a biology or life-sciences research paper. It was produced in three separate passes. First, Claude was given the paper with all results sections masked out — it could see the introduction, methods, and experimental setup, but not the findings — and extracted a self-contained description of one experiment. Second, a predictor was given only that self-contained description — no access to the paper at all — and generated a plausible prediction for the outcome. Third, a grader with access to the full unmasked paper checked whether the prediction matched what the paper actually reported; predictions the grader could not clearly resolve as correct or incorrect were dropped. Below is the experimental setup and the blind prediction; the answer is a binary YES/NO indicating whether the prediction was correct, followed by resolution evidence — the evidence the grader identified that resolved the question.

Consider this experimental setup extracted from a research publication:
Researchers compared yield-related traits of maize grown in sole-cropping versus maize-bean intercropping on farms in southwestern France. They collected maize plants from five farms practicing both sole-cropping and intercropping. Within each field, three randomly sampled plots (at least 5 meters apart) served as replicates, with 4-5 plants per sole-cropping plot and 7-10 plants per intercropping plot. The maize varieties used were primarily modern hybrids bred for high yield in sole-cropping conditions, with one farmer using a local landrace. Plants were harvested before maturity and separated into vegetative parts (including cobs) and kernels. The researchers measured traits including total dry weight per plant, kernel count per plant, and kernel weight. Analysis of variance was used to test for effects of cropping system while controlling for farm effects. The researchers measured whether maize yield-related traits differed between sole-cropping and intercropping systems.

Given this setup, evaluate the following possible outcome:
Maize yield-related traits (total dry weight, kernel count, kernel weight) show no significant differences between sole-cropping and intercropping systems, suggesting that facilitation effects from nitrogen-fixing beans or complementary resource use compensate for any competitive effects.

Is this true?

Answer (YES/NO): NO